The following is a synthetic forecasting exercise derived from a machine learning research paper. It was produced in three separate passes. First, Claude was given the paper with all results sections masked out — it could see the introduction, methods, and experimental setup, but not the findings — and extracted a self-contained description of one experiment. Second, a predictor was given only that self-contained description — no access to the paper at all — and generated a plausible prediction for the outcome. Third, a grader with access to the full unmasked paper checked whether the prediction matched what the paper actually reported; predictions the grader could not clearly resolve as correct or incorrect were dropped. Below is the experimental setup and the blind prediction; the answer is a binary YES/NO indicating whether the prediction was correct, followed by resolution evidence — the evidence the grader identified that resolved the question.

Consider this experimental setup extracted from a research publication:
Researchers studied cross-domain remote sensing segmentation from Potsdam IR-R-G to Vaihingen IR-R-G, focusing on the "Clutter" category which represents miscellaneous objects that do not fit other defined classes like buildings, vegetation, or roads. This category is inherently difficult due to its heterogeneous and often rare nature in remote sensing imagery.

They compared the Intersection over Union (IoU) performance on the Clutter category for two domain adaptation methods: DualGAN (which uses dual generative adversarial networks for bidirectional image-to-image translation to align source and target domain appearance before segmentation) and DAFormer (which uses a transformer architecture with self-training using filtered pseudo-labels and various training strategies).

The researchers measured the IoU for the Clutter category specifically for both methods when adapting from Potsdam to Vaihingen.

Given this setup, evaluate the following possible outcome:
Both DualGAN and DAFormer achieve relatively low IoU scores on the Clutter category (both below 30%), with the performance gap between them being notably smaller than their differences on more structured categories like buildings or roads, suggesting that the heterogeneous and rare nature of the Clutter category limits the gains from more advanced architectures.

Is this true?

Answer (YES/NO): NO